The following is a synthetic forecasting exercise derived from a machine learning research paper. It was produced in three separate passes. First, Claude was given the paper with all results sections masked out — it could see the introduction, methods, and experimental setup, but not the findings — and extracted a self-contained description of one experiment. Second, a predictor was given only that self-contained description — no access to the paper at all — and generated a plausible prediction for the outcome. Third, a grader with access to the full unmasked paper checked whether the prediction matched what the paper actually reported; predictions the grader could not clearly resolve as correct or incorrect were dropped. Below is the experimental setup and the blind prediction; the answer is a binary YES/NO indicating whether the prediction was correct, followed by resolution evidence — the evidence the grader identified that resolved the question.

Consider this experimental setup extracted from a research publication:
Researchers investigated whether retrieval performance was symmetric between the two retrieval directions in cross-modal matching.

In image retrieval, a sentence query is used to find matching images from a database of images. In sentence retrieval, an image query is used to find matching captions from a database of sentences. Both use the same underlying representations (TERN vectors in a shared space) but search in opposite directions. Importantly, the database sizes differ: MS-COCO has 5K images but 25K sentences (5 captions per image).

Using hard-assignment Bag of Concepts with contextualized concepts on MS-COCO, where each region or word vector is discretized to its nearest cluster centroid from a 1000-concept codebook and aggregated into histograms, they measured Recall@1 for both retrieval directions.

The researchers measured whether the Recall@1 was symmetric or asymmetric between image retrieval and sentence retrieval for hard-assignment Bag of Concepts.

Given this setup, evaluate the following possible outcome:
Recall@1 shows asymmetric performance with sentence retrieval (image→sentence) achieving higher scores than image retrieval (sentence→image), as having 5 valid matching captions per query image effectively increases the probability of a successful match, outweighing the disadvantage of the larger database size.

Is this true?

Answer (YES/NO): YES